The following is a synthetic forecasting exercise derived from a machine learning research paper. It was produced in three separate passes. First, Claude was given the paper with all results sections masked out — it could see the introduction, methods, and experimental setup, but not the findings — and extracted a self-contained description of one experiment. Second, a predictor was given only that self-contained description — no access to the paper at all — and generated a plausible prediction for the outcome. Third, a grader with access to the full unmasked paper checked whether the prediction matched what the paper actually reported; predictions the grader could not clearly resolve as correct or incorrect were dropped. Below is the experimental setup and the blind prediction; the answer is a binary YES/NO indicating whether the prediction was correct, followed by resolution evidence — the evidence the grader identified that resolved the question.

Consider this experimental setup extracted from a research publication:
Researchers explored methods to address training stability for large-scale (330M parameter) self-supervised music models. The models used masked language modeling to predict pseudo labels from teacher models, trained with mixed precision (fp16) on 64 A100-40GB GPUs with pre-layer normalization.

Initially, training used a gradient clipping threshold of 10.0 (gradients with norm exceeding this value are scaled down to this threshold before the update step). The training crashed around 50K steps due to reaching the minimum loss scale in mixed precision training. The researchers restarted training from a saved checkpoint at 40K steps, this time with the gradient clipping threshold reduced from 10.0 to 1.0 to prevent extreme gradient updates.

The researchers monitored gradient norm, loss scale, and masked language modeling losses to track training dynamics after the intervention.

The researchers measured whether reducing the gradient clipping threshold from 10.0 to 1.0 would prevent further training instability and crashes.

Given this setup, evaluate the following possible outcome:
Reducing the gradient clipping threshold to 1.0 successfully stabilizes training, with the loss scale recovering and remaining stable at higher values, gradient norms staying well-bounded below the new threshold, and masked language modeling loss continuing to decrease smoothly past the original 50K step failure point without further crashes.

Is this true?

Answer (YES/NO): NO